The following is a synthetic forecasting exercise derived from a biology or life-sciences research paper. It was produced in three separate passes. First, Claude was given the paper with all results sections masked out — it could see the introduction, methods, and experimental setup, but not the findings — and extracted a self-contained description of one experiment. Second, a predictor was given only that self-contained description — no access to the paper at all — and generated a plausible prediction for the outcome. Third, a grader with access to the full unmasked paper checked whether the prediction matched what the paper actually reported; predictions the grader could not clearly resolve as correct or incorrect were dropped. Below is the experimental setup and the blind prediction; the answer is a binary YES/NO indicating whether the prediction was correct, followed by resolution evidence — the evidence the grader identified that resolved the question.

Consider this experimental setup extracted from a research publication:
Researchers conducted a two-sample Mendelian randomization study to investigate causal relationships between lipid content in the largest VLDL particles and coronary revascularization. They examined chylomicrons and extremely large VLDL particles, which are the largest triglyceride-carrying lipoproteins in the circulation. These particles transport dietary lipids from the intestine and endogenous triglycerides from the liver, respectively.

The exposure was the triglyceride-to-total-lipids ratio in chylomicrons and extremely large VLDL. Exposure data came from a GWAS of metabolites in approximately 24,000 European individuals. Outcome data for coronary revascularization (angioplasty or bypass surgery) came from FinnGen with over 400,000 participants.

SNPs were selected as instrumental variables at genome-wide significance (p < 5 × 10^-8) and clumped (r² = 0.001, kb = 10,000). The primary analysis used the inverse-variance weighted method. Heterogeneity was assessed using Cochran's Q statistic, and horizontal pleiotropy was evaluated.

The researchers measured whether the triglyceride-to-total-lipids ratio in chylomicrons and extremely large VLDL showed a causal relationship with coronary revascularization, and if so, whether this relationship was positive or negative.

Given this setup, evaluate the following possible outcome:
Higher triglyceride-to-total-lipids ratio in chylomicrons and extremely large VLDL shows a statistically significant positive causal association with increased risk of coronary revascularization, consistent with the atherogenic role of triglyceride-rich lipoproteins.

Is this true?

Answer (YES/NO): NO